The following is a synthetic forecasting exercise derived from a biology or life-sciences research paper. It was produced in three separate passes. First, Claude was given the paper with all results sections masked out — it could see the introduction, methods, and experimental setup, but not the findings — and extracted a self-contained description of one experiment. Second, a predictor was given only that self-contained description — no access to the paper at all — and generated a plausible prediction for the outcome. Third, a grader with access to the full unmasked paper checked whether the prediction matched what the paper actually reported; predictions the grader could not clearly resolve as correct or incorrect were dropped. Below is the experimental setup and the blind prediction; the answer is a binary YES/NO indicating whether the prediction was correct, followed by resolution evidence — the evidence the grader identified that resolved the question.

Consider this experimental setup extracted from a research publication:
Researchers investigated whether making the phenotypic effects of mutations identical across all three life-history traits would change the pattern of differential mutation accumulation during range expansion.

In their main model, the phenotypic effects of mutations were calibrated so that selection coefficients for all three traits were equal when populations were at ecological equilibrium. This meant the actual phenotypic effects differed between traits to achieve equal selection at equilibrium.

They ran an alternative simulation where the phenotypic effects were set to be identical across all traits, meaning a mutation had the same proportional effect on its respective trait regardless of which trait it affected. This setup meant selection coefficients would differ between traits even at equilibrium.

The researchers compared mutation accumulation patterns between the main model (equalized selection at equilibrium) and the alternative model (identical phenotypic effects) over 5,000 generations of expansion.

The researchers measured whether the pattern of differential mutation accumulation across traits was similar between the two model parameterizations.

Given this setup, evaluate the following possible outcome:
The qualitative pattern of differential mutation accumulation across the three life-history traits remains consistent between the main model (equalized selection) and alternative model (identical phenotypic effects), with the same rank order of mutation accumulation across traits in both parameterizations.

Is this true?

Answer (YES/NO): YES